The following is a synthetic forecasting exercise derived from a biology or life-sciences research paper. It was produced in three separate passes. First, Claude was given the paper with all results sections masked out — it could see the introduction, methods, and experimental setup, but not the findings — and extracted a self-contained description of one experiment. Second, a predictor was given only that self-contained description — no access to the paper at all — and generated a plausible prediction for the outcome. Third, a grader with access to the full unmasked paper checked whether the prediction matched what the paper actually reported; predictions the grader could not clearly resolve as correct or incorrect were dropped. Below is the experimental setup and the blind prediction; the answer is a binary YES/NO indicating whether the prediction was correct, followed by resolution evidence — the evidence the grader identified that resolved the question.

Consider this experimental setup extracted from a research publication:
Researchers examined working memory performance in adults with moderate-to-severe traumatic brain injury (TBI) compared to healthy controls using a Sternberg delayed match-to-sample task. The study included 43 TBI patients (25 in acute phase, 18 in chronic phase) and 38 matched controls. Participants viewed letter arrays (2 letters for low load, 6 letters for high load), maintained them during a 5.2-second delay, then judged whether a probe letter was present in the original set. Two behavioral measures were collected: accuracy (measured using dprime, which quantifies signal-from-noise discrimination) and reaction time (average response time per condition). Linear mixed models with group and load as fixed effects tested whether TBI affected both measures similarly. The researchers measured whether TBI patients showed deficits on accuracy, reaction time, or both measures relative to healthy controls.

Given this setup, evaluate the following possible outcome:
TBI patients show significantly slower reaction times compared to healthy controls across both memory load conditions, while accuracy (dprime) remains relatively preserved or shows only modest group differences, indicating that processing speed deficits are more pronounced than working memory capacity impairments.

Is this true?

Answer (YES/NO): NO